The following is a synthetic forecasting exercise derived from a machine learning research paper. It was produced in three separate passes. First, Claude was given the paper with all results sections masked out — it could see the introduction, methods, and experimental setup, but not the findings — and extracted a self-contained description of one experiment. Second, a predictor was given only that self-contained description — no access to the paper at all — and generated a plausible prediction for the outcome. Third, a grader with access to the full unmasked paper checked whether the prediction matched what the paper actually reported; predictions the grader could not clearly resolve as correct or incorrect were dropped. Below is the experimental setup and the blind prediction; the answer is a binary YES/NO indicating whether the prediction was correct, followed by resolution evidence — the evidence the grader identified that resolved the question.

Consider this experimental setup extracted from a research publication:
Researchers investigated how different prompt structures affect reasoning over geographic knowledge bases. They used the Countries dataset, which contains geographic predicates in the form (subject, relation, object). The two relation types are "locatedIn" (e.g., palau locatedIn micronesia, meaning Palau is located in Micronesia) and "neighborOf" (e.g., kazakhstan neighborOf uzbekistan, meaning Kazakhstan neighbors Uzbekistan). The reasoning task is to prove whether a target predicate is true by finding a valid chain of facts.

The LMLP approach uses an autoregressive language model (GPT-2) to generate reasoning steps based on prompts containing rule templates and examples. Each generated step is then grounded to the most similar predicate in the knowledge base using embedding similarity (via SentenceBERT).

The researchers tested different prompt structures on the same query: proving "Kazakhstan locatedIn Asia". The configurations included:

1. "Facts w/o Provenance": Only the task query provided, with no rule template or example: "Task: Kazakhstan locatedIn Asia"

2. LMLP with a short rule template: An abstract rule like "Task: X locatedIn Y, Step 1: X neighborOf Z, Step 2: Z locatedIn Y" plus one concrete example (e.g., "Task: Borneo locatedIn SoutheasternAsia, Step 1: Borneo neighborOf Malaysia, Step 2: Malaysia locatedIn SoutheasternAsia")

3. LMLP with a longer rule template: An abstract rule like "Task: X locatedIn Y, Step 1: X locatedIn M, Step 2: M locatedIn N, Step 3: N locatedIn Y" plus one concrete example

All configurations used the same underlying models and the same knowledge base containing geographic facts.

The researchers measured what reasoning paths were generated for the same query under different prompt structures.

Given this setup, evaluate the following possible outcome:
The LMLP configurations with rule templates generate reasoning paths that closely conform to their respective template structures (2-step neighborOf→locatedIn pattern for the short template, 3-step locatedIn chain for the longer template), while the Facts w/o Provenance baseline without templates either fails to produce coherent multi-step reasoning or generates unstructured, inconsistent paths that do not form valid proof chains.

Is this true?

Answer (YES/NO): NO